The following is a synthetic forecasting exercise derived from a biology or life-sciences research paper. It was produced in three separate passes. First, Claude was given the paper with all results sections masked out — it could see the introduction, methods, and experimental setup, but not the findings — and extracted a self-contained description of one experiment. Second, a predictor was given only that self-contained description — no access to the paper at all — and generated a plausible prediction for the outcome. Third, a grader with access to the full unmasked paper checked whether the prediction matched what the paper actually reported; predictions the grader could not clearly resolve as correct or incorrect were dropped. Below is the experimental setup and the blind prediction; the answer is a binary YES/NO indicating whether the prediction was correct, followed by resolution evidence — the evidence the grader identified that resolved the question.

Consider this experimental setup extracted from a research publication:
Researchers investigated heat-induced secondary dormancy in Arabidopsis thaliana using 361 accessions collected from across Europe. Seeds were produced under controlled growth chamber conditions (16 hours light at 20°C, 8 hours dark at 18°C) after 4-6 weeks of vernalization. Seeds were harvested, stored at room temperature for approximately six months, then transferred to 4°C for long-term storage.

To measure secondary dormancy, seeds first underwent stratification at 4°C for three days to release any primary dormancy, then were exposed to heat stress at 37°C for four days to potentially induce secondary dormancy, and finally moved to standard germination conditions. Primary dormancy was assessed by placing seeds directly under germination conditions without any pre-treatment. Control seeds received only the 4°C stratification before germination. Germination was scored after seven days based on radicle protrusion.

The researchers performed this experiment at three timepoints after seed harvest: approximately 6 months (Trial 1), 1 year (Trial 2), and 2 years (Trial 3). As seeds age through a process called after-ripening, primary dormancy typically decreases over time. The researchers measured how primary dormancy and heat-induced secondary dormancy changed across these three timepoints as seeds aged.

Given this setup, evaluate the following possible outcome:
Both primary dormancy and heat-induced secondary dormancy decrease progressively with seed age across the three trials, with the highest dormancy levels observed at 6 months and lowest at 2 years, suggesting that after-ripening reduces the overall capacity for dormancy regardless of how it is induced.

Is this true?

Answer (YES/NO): YES